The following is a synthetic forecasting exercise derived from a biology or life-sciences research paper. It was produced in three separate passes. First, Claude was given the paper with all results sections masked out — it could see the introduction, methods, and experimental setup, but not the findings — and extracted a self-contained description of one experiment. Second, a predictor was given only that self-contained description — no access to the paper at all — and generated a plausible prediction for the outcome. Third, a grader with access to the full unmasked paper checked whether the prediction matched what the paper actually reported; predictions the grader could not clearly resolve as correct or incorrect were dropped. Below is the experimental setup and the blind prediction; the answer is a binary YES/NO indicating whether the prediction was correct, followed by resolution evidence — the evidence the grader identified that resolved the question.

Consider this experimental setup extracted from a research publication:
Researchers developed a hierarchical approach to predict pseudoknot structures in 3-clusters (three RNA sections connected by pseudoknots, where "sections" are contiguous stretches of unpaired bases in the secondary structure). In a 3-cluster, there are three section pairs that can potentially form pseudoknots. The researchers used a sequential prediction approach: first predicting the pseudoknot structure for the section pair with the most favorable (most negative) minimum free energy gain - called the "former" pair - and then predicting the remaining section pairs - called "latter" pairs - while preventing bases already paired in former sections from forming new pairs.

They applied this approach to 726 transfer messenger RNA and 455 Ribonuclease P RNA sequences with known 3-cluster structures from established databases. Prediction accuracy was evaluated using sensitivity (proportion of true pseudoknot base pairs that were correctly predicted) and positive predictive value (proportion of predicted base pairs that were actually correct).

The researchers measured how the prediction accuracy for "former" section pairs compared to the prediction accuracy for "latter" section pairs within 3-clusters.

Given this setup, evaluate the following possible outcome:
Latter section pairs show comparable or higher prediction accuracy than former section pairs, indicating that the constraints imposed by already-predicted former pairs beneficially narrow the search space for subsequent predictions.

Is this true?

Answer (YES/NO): NO